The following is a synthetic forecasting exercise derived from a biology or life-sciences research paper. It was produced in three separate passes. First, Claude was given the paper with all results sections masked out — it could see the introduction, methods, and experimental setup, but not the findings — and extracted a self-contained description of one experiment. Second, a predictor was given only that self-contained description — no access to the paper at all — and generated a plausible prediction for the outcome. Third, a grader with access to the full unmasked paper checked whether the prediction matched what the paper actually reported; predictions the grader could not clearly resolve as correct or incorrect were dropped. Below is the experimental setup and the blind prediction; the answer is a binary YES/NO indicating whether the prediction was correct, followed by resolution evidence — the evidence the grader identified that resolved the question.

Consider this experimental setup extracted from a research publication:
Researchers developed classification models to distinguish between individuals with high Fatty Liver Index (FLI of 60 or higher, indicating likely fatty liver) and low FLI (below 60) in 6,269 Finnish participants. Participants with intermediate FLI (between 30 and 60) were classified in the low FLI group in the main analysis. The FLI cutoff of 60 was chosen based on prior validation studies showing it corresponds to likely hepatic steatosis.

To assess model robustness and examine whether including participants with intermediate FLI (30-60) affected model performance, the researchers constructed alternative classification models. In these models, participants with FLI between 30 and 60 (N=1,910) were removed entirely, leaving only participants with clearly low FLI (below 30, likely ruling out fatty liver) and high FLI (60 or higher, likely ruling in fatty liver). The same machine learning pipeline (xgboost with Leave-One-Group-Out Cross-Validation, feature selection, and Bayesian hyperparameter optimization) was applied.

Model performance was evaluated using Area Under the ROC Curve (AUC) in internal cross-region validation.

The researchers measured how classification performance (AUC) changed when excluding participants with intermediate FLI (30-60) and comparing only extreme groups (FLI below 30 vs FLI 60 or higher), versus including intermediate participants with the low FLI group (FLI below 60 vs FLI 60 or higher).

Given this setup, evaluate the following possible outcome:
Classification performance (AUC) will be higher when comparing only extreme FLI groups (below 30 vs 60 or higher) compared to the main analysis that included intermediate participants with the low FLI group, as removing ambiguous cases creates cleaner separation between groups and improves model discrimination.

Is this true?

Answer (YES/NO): YES